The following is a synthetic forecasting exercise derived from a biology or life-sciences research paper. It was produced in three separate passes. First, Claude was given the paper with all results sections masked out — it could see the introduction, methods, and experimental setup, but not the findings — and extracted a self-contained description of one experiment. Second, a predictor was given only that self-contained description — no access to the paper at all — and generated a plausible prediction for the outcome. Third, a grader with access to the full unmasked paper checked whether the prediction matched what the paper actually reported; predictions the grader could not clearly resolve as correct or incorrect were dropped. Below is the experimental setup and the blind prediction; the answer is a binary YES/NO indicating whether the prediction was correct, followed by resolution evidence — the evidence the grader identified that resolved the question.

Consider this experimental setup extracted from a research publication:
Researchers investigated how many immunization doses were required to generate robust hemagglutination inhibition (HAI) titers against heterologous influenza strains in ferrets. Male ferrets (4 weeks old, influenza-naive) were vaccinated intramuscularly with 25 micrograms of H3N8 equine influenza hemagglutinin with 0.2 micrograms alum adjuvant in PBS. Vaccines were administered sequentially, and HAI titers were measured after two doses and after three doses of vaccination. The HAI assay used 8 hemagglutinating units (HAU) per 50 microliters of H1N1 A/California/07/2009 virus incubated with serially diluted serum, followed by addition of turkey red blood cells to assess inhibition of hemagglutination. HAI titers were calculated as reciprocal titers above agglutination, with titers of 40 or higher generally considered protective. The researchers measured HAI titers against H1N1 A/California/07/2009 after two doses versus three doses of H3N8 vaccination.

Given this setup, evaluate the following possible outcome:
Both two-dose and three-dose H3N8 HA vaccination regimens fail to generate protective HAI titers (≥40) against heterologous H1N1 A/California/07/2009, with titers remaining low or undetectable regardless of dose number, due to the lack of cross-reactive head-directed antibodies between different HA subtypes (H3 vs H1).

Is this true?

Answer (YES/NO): NO